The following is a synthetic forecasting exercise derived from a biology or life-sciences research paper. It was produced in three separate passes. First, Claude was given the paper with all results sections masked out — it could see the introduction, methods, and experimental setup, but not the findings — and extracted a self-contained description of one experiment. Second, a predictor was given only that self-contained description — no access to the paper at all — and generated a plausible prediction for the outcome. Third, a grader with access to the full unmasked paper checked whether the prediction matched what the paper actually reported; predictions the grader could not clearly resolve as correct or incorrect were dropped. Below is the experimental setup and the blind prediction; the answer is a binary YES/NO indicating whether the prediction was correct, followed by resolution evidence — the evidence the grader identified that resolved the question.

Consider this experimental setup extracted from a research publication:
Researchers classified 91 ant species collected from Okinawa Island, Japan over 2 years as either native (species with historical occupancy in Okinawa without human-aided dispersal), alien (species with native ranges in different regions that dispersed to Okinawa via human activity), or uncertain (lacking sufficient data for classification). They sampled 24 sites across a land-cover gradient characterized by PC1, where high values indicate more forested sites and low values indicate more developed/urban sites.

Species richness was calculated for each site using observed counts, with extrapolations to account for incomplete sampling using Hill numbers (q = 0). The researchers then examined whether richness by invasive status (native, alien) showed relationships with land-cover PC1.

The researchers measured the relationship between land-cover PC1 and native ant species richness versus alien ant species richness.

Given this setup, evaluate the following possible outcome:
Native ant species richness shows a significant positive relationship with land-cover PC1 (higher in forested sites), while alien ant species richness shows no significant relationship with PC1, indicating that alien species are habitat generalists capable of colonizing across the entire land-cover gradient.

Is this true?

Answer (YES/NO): NO